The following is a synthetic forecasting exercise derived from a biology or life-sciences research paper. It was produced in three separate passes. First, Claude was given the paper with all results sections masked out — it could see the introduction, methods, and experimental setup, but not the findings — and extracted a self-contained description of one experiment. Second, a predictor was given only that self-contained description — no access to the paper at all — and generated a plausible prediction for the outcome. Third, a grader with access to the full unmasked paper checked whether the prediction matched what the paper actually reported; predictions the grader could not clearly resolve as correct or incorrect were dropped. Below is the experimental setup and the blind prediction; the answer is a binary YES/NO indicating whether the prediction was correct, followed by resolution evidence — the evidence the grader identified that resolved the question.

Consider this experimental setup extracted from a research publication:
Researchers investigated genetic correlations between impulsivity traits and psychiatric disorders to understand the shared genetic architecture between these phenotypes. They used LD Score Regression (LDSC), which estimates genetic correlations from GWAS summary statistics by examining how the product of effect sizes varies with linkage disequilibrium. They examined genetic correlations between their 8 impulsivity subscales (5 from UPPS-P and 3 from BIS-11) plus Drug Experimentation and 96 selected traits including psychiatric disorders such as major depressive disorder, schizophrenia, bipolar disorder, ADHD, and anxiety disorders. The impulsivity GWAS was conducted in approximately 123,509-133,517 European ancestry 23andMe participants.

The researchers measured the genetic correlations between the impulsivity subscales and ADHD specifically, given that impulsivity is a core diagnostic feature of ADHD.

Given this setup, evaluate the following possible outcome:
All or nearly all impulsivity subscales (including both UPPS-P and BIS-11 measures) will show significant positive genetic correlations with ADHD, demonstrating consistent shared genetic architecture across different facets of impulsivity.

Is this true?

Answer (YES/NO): NO